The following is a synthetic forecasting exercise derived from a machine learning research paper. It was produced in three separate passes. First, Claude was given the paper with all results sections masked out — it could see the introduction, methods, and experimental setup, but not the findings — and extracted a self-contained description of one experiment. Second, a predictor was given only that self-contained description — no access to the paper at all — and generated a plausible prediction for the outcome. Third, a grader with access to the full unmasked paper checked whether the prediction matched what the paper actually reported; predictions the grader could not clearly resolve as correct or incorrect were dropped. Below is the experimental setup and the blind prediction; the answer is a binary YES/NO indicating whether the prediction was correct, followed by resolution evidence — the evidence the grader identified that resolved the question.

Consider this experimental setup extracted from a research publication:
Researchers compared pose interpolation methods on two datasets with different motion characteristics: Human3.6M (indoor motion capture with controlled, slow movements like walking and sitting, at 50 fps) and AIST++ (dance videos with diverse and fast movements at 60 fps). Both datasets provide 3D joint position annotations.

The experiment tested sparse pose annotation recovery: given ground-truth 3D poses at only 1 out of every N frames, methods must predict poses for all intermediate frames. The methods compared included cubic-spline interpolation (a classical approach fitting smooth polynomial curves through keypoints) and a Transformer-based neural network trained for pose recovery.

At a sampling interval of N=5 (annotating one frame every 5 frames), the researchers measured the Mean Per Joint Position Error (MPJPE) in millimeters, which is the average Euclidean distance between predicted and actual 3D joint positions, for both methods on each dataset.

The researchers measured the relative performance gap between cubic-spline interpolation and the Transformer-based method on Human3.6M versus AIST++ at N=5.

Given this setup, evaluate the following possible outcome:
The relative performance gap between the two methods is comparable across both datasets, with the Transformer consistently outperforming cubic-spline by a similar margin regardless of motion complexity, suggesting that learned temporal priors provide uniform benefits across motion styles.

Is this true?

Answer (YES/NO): NO